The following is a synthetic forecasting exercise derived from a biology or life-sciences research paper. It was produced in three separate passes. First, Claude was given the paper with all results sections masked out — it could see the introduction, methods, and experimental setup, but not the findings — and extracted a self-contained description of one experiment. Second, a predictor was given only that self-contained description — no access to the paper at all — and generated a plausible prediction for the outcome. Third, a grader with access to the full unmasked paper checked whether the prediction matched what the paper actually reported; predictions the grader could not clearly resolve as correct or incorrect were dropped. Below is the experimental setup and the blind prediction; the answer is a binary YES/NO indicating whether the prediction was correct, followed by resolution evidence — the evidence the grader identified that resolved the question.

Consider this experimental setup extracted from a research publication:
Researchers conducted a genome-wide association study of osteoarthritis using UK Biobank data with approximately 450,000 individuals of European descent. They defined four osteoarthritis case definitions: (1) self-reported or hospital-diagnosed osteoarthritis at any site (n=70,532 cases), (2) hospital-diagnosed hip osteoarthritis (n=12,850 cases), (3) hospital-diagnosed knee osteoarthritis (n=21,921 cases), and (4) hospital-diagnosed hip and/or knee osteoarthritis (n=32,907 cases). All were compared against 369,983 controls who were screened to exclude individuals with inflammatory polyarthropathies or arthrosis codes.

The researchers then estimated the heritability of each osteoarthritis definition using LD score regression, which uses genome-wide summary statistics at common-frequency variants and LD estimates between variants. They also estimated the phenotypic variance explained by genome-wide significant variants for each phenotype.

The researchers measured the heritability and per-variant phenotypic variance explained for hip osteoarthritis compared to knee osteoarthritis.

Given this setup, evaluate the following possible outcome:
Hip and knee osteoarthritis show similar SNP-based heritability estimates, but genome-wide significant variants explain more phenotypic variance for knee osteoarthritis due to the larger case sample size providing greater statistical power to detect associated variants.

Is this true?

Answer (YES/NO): NO